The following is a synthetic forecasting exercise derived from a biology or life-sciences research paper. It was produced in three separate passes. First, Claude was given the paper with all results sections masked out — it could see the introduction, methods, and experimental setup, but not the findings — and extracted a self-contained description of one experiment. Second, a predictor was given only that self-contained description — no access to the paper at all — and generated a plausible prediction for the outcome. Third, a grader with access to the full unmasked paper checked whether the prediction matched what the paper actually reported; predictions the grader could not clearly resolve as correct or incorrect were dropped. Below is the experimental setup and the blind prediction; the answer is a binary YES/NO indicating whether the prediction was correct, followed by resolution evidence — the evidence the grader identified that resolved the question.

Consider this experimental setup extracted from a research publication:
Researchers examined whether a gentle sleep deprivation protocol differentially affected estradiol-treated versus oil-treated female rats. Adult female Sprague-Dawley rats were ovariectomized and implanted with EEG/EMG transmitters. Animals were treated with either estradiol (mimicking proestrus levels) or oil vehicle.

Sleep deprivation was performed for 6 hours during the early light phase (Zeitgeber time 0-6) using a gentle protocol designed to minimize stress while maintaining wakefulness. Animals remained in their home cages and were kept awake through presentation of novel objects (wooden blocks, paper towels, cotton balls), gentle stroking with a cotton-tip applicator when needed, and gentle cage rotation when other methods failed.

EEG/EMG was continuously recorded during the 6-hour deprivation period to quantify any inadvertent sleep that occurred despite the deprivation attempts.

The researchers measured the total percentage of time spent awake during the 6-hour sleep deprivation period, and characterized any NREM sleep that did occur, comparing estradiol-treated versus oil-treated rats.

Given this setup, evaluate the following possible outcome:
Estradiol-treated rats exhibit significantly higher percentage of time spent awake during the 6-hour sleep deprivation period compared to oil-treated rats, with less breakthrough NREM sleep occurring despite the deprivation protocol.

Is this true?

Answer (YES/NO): NO